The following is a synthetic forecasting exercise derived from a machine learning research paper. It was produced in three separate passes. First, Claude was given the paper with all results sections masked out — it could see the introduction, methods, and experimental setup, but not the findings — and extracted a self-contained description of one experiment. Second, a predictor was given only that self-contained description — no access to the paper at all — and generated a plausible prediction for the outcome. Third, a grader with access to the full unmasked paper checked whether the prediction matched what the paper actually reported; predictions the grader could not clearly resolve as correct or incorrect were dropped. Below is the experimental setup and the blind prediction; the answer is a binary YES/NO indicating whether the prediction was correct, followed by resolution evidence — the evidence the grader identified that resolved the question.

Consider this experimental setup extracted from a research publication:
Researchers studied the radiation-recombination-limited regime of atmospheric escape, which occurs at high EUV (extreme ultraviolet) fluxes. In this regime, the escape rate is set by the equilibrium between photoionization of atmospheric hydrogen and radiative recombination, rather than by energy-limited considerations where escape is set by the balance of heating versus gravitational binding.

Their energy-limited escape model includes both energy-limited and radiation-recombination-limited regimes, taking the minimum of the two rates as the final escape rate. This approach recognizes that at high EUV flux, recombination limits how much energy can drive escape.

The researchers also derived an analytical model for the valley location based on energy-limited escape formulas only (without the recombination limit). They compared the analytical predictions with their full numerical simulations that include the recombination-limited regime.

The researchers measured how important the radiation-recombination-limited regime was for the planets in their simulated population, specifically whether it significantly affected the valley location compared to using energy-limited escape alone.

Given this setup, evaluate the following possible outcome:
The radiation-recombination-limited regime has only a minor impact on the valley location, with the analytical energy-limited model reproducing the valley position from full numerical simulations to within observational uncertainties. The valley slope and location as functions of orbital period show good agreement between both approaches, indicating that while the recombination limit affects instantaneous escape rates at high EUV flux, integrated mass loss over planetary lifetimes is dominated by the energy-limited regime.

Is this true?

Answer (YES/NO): YES